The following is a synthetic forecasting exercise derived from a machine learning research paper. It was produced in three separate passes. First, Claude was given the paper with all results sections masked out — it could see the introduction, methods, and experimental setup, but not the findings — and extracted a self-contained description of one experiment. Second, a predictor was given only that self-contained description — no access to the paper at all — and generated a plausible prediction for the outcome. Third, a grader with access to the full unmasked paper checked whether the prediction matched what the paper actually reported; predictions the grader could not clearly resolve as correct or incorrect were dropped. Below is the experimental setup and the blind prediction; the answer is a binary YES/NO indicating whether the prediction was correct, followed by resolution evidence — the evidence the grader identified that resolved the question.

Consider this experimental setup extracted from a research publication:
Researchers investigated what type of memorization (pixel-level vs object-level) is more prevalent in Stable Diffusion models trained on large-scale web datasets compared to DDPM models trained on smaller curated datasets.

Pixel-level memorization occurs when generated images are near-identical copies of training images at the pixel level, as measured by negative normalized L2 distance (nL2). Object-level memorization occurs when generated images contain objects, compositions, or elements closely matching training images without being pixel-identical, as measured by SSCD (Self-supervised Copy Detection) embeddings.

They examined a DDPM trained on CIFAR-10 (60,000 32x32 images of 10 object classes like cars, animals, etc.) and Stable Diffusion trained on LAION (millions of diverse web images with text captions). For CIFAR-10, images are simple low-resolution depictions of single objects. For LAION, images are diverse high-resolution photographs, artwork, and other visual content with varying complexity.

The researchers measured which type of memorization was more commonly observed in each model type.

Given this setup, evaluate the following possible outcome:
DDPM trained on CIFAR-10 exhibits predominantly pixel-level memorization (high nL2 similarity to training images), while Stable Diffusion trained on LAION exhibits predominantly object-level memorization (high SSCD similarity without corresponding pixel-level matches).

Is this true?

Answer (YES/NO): NO